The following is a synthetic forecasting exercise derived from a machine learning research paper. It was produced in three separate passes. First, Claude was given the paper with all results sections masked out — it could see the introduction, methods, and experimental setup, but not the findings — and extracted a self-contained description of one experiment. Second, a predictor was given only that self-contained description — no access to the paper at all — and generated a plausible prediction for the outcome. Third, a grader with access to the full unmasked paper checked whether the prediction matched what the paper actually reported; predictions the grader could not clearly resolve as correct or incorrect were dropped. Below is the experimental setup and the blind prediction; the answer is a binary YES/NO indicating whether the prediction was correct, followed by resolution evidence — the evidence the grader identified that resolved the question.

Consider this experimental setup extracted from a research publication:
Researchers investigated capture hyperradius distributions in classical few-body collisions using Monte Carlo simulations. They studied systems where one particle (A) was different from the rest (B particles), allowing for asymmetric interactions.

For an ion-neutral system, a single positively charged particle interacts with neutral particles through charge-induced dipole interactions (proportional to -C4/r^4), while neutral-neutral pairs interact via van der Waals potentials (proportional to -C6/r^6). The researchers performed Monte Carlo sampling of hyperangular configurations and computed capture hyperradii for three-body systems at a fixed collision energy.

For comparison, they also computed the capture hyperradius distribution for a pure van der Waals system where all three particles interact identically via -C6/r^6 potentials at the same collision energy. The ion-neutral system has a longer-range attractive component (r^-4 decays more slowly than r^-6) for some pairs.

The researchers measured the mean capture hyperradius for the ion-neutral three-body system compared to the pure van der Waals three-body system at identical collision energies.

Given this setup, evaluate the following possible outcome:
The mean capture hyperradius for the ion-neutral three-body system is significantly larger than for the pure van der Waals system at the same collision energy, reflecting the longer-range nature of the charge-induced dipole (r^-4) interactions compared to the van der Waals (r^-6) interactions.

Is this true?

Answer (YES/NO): YES